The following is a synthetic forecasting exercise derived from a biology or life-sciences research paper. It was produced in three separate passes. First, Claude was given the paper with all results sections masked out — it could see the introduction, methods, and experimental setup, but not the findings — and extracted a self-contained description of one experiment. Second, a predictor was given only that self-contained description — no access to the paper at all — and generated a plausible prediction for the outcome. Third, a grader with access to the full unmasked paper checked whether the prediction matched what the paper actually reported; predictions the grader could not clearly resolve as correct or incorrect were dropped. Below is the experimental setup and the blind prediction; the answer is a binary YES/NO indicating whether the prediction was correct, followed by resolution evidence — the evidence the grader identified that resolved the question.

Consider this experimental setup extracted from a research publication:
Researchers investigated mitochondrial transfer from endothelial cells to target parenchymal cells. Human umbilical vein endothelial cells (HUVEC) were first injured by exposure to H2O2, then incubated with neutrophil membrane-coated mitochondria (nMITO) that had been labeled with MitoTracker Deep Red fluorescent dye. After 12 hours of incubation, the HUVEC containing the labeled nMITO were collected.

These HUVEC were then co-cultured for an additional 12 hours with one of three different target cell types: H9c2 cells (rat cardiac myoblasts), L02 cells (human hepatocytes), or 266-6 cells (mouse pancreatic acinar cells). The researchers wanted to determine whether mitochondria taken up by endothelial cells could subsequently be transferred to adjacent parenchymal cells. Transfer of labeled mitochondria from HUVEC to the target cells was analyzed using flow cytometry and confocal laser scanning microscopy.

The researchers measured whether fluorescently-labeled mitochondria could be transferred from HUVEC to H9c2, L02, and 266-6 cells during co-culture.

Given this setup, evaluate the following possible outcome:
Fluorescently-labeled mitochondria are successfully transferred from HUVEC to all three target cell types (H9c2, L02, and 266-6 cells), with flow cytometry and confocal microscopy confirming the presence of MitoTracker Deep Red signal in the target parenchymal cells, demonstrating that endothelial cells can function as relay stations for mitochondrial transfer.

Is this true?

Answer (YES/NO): YES